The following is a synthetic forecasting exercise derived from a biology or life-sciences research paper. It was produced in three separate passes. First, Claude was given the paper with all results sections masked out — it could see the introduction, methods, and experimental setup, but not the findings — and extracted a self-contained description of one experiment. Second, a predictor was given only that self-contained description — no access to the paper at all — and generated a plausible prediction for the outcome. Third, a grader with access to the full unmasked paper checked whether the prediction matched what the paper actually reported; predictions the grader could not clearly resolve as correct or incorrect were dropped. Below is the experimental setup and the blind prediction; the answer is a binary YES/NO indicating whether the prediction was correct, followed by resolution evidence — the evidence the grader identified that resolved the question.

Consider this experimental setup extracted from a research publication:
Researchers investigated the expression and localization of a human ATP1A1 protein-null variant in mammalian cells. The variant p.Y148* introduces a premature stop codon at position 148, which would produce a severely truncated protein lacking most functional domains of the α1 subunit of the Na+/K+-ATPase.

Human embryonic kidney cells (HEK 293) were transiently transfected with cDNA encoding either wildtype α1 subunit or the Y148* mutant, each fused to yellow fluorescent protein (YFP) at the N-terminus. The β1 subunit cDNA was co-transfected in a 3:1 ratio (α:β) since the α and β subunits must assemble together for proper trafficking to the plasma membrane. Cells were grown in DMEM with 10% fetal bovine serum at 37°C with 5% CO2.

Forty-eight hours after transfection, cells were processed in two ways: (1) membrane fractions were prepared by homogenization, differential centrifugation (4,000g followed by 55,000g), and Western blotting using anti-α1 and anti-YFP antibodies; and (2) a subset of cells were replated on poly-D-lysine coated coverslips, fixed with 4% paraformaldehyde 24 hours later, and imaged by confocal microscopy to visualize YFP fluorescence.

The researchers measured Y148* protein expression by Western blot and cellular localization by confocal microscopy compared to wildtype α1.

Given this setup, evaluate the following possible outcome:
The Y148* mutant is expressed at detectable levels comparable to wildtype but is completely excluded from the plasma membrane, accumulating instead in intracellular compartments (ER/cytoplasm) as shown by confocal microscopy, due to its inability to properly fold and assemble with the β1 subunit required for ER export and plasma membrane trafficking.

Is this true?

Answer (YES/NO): NO